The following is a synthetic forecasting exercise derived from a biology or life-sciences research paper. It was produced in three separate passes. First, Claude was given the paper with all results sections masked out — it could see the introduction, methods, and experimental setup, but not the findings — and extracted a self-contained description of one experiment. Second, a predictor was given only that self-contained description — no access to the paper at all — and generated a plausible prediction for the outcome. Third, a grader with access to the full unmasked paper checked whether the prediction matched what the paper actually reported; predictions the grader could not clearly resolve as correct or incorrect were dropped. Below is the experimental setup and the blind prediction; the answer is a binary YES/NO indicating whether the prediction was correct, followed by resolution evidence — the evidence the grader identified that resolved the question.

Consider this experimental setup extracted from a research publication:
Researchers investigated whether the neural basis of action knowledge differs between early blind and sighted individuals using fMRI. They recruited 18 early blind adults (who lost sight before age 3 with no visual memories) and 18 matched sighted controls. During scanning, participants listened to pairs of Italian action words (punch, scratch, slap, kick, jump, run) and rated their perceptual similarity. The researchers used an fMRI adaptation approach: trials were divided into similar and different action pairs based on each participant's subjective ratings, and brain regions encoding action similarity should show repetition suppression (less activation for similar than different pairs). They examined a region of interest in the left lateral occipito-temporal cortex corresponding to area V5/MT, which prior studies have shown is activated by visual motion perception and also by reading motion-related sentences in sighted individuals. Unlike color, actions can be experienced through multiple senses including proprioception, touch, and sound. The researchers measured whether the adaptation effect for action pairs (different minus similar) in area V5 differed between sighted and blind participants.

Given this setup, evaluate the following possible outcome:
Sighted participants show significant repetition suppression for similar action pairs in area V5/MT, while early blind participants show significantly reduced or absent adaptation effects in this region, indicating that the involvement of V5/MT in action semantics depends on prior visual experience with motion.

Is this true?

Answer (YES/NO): YES